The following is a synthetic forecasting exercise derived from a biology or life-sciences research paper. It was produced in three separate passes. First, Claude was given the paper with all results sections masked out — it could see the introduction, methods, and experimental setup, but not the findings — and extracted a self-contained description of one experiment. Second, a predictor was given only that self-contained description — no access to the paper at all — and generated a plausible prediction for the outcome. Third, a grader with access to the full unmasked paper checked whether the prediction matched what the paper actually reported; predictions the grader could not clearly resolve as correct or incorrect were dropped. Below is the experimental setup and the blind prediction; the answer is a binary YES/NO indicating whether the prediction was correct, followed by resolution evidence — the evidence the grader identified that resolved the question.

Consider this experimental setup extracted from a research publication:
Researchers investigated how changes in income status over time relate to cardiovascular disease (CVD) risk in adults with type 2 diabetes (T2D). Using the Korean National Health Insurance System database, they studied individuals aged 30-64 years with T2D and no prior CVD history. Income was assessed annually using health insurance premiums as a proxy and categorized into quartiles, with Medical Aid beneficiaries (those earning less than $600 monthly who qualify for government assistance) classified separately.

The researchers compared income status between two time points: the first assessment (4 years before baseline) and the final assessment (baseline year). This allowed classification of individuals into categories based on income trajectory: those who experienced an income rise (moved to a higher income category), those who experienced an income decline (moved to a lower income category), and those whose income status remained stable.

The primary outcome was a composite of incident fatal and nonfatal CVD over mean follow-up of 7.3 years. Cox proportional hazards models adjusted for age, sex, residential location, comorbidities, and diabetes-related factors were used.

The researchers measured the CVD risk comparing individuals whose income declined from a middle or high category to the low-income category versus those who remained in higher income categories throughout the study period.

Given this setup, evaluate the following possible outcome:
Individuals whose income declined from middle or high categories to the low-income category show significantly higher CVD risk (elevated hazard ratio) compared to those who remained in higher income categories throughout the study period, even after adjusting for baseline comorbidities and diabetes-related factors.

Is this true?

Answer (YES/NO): YES